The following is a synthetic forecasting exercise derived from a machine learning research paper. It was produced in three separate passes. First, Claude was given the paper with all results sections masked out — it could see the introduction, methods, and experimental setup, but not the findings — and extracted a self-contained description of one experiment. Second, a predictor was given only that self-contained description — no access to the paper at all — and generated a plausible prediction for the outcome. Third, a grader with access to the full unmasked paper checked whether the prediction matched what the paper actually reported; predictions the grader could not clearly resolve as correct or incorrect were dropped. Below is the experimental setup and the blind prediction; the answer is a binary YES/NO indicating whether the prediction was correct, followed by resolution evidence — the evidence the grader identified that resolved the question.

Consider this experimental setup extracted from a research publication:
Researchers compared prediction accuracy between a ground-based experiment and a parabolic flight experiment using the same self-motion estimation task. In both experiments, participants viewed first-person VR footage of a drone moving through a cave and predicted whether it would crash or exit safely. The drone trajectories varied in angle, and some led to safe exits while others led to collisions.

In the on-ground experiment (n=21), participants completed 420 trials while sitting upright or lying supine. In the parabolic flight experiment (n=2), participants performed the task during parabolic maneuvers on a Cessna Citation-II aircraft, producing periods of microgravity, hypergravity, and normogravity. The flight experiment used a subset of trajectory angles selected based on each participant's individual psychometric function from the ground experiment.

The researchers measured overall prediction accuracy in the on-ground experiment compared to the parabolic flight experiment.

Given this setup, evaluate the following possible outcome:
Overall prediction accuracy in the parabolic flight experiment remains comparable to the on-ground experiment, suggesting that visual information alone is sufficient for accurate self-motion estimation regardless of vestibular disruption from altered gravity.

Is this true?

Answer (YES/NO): NO